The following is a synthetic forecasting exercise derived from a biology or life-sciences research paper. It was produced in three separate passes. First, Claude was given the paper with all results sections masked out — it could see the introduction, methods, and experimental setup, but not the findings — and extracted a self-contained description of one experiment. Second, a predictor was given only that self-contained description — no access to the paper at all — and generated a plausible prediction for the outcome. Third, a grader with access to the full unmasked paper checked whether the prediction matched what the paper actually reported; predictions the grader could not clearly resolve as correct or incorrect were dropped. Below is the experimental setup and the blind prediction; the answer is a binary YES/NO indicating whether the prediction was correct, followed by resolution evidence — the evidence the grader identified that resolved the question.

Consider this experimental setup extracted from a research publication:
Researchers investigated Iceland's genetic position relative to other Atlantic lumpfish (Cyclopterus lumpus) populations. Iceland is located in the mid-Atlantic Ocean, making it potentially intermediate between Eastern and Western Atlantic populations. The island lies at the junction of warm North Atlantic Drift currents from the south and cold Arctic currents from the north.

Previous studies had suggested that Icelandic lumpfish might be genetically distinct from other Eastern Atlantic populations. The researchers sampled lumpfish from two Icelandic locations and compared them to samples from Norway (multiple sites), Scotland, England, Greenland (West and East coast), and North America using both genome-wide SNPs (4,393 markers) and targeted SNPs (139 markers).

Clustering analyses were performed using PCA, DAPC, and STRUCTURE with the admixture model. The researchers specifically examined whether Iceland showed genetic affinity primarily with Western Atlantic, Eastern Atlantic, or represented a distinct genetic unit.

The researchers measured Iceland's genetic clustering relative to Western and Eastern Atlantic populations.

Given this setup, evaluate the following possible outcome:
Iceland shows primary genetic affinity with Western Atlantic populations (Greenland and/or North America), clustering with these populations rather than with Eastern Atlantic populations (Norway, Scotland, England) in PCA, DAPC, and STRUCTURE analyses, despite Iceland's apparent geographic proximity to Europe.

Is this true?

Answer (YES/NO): NO